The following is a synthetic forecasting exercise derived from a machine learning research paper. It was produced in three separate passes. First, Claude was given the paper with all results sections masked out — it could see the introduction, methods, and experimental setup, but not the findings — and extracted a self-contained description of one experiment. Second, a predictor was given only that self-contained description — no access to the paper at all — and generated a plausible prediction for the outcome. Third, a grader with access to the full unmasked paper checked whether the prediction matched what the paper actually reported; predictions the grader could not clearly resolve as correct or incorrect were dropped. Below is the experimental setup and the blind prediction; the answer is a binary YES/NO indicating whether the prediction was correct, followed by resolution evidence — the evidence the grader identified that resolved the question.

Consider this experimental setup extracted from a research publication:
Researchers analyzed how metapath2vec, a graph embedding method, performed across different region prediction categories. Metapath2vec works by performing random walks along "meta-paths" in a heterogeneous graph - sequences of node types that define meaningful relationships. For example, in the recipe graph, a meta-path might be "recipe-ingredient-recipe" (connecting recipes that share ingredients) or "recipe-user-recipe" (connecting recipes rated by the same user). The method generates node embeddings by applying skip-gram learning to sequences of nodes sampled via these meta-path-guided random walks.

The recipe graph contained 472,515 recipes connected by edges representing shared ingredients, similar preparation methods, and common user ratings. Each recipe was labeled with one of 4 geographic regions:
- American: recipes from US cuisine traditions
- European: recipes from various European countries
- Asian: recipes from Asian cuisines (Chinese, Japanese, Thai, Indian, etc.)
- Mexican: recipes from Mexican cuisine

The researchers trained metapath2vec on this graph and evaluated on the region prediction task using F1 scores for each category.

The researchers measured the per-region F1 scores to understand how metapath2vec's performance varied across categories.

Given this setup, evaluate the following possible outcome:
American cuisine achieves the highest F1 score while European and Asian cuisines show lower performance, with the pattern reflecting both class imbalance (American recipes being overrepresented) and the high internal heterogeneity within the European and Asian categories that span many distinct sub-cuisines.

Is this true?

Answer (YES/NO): NO